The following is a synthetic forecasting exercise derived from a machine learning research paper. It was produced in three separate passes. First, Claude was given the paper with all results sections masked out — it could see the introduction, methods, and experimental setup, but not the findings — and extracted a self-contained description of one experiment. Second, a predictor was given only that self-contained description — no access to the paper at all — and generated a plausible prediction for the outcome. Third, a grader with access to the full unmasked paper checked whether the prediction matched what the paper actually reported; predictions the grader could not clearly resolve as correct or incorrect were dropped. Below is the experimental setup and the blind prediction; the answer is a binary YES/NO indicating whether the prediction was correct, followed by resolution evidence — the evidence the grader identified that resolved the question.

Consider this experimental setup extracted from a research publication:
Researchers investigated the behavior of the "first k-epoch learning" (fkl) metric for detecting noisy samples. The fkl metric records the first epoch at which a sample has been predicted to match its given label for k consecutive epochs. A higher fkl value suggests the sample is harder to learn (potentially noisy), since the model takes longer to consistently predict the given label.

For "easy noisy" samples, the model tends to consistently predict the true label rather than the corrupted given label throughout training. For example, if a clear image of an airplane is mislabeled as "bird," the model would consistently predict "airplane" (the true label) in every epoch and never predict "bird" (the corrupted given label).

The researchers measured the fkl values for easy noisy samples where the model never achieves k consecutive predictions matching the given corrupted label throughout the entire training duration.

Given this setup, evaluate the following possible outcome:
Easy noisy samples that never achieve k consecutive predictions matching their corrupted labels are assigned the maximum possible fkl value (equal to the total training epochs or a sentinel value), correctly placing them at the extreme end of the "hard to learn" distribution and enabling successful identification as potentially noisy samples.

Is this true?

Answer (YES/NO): NO